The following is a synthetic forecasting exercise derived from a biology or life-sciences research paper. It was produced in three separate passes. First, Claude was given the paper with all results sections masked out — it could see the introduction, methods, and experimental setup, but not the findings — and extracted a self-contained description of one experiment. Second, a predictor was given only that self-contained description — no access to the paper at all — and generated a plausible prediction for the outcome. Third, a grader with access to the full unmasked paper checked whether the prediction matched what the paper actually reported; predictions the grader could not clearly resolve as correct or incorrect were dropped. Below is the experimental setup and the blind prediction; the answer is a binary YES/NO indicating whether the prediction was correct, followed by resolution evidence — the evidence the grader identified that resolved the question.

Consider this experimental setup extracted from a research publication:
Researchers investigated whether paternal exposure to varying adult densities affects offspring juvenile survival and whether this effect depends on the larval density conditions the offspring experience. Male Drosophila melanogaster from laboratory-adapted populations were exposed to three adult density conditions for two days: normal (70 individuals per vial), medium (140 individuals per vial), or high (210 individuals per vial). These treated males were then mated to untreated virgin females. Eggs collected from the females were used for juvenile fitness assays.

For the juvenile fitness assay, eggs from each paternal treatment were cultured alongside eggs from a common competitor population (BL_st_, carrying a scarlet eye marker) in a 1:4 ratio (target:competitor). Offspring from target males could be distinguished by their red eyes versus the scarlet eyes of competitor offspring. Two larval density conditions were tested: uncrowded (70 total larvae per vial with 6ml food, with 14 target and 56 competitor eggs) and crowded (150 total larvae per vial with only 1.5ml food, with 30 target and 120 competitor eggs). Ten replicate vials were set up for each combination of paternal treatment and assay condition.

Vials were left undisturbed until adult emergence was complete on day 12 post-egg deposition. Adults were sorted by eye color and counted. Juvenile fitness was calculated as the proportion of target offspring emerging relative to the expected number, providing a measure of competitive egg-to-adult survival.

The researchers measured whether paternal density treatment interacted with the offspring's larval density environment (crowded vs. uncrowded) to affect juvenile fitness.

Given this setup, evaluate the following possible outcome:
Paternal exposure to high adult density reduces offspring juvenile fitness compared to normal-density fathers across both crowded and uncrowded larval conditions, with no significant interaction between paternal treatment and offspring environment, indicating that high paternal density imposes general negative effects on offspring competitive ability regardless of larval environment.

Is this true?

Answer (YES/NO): NO